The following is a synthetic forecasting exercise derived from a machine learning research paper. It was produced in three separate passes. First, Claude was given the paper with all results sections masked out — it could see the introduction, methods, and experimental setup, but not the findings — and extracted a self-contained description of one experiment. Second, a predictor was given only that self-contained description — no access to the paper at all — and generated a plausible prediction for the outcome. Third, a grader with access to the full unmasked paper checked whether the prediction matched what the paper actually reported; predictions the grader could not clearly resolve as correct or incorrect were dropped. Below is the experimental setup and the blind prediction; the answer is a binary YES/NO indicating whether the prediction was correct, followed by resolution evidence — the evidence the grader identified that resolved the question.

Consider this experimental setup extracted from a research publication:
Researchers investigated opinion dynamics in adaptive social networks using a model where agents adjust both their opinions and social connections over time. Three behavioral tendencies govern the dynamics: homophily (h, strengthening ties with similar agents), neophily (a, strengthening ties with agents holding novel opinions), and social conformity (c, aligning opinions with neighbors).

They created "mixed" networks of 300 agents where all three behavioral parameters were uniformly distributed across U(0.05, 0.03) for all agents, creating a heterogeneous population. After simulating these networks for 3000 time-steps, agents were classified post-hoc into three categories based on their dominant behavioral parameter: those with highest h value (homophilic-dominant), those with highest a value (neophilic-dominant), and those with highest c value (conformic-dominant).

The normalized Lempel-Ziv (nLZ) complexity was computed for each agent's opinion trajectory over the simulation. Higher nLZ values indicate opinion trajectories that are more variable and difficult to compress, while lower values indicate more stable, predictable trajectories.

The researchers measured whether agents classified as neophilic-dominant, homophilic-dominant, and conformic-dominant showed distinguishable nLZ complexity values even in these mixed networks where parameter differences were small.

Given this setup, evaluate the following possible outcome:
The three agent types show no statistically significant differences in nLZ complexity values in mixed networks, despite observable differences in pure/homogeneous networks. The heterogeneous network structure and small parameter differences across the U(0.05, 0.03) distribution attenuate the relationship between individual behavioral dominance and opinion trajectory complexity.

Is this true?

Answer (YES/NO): NO